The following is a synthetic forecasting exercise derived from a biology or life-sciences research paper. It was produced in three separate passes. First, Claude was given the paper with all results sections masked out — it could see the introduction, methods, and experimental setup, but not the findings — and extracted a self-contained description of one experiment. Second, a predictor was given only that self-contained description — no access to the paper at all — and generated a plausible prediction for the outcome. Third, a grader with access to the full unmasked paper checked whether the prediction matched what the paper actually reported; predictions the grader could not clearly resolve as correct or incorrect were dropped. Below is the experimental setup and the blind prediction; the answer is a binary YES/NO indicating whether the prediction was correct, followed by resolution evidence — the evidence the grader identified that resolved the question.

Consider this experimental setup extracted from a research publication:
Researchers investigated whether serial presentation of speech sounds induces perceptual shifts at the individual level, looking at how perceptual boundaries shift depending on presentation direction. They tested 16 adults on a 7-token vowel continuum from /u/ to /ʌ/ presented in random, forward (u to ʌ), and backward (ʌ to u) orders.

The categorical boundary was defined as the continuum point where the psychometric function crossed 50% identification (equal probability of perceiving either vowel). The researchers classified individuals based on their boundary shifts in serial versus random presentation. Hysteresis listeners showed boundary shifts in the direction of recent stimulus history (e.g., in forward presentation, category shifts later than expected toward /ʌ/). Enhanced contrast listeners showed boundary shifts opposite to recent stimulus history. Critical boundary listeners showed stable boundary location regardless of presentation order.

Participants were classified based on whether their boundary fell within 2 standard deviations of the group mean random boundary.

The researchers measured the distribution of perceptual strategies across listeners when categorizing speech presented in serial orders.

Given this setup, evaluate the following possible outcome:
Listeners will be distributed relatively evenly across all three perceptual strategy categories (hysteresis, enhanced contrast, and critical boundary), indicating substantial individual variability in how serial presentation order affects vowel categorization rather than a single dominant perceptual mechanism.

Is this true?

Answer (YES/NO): NO